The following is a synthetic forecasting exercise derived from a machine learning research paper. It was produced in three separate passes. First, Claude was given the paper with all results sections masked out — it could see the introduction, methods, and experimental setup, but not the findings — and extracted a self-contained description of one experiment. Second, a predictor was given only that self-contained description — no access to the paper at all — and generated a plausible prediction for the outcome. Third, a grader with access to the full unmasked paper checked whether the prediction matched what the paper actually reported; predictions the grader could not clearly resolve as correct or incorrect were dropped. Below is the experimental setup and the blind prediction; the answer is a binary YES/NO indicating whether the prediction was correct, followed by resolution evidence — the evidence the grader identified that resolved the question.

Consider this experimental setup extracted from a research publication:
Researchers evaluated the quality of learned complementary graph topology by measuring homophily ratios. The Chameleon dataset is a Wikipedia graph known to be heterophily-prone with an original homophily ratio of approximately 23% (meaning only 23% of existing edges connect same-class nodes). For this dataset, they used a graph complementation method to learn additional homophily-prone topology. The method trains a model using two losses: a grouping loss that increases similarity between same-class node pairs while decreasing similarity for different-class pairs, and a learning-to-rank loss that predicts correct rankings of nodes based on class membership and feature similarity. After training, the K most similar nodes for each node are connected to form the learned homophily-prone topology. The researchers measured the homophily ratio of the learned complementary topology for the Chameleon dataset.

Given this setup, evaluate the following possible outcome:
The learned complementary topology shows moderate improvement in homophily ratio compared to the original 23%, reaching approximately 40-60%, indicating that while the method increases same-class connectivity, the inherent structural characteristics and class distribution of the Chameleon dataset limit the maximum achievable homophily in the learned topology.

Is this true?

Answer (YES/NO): NO